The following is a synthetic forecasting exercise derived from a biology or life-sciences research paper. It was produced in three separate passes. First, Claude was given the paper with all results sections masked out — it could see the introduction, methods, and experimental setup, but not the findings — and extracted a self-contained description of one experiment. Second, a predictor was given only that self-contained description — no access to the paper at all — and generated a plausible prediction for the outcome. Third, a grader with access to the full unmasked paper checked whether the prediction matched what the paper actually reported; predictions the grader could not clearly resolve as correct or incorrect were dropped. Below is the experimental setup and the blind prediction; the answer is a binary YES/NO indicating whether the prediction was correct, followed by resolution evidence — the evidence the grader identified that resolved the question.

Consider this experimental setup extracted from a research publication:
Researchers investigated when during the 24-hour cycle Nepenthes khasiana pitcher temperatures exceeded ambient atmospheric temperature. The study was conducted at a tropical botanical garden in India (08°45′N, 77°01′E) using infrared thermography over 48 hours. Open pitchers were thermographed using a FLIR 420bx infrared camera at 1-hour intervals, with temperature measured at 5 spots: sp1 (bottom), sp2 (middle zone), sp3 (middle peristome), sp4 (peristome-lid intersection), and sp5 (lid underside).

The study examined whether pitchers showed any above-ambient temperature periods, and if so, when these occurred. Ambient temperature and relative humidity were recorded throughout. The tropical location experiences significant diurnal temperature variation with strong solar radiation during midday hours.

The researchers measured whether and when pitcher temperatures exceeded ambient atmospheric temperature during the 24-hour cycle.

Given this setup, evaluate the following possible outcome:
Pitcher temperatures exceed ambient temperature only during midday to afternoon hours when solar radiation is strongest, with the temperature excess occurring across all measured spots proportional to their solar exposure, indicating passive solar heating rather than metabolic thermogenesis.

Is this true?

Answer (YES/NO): YES